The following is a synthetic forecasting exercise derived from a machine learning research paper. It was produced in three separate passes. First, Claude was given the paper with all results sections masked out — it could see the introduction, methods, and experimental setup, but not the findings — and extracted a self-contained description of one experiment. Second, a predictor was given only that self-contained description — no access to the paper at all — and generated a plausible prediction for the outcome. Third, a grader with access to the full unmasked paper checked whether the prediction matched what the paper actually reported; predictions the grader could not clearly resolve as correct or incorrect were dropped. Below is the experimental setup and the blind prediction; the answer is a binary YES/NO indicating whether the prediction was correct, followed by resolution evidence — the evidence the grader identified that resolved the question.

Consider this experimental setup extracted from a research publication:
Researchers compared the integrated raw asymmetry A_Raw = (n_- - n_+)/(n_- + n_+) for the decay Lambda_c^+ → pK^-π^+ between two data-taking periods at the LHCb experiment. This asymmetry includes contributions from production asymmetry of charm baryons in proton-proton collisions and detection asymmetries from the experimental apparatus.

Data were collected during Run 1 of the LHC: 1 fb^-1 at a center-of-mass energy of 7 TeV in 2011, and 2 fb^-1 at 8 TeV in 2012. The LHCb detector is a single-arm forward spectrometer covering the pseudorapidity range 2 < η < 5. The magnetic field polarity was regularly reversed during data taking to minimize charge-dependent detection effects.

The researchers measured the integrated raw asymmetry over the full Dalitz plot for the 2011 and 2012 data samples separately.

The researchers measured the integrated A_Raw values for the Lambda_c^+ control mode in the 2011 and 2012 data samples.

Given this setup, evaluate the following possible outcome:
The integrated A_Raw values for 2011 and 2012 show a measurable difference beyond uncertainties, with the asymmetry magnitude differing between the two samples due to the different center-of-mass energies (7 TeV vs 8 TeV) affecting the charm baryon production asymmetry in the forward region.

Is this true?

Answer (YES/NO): NO